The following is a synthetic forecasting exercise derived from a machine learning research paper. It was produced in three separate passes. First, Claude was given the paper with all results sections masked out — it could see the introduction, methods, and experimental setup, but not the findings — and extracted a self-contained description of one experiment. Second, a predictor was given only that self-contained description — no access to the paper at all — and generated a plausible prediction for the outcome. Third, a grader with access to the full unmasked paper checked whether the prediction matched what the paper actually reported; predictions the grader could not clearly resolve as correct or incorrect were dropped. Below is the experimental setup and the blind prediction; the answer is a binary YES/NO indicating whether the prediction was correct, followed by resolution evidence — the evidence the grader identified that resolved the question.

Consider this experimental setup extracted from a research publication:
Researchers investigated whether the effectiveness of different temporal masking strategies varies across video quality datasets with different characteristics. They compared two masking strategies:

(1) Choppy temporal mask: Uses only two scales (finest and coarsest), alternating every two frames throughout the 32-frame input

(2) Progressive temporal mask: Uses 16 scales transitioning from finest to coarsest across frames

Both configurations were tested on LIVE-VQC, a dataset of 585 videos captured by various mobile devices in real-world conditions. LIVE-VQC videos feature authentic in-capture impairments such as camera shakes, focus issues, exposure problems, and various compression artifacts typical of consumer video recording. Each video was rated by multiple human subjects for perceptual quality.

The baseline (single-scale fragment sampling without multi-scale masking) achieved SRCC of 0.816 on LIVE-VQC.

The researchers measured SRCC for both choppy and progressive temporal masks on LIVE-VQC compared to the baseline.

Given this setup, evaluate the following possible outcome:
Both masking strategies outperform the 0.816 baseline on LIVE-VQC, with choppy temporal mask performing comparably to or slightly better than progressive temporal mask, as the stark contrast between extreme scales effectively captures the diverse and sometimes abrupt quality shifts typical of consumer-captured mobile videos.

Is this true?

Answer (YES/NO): NO